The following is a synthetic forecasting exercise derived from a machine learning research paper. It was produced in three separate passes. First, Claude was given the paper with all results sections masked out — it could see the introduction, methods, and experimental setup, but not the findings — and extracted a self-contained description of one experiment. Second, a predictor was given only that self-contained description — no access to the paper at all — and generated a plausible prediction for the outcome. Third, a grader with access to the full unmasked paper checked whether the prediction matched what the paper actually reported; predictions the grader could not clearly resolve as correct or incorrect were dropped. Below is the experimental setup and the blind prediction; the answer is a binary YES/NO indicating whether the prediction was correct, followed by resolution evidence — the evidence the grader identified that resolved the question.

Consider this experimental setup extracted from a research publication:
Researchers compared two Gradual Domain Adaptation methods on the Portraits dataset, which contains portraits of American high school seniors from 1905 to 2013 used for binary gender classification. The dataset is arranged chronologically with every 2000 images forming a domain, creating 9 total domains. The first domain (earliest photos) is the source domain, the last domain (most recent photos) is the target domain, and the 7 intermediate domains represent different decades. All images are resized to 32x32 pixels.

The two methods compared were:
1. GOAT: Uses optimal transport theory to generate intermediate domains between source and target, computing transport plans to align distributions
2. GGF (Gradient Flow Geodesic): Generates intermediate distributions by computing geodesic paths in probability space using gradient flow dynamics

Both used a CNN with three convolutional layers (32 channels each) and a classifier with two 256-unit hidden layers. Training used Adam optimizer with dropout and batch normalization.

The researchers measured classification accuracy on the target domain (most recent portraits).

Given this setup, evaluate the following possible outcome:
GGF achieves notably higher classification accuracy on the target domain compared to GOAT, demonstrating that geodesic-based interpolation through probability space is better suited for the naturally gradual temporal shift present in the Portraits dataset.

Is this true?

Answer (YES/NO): YES